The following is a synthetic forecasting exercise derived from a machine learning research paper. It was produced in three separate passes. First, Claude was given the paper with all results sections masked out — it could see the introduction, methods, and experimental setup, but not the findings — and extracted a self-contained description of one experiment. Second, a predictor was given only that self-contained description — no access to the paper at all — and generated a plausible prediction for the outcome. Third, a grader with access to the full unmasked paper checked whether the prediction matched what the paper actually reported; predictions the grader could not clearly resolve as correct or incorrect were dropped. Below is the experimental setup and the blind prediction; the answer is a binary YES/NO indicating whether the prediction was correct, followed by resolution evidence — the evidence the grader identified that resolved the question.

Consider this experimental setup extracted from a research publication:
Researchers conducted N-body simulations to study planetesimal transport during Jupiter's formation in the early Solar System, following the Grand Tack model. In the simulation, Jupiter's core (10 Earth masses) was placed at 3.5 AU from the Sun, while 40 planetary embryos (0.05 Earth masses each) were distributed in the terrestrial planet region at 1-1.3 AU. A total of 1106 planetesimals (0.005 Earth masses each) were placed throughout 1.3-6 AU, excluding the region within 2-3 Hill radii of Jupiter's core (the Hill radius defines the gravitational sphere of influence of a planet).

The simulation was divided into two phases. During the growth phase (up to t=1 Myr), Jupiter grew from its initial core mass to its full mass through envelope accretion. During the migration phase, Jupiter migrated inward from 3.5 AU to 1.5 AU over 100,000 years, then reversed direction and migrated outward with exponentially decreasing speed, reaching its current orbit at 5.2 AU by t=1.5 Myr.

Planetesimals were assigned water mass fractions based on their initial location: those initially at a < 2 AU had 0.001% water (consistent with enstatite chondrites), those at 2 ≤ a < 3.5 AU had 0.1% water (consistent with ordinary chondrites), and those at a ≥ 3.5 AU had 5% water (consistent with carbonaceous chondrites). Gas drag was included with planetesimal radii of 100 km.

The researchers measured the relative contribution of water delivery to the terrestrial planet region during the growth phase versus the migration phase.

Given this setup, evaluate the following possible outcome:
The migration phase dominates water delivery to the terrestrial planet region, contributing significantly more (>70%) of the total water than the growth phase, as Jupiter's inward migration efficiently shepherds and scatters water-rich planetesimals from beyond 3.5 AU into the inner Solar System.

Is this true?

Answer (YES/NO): NO